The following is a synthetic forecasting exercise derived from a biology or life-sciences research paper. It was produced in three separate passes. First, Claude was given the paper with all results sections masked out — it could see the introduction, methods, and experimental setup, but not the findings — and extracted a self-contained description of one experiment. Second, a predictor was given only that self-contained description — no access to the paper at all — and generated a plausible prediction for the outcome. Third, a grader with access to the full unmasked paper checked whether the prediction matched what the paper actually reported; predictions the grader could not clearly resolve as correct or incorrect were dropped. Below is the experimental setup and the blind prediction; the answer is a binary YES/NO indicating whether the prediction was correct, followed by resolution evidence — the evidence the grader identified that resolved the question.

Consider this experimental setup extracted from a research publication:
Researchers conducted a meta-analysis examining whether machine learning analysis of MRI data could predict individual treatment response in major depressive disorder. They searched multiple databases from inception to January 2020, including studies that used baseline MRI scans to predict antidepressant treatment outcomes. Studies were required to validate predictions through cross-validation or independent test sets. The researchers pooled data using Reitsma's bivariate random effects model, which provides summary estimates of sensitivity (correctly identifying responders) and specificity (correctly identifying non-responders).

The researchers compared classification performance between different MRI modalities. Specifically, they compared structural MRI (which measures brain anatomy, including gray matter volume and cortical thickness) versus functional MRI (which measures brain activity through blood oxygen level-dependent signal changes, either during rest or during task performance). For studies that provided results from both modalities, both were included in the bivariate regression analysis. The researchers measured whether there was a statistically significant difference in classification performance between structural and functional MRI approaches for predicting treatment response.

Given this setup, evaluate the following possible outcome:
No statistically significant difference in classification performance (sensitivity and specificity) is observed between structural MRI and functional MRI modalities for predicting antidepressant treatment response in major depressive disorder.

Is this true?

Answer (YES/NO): YES